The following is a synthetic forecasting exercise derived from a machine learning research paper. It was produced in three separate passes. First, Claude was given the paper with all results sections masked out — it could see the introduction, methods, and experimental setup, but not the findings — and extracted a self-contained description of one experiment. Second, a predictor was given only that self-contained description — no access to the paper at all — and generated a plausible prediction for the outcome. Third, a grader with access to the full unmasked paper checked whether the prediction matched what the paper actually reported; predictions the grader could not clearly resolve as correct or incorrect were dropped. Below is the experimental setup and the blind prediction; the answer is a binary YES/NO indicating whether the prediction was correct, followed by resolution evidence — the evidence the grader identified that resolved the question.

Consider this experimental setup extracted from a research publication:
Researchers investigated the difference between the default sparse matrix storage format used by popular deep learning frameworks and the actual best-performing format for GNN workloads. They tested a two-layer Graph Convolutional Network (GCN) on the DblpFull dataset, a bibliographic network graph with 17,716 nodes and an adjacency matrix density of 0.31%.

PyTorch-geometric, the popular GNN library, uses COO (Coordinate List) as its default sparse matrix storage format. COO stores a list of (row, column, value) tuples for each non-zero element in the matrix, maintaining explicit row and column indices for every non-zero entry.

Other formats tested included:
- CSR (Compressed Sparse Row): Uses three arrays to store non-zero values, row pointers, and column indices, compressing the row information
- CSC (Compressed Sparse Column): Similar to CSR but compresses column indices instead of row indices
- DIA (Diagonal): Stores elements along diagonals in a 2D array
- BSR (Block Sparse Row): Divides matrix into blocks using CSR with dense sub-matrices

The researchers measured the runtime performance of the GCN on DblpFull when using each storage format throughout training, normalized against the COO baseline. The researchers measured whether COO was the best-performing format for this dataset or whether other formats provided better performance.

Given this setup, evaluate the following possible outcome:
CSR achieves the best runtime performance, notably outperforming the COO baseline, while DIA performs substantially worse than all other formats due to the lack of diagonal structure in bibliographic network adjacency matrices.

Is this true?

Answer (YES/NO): NO